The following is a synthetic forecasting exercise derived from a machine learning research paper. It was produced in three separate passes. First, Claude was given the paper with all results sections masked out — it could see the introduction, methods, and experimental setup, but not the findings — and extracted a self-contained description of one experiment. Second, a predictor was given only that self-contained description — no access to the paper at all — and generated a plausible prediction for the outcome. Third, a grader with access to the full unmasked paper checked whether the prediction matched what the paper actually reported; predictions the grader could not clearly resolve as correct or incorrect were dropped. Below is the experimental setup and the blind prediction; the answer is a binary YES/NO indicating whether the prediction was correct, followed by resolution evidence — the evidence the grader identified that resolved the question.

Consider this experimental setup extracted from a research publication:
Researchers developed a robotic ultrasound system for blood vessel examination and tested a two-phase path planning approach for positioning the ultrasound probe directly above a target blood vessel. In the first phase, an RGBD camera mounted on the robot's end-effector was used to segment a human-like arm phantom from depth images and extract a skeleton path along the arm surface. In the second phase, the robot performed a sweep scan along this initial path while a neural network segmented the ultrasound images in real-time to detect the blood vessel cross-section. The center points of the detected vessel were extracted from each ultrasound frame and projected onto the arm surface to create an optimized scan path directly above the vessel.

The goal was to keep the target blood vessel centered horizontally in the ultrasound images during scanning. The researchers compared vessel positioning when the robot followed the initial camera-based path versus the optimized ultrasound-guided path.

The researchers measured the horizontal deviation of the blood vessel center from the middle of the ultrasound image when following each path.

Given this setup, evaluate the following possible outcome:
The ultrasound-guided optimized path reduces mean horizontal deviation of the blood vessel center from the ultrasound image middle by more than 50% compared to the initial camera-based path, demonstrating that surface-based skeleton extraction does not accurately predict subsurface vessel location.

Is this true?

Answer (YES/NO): YES